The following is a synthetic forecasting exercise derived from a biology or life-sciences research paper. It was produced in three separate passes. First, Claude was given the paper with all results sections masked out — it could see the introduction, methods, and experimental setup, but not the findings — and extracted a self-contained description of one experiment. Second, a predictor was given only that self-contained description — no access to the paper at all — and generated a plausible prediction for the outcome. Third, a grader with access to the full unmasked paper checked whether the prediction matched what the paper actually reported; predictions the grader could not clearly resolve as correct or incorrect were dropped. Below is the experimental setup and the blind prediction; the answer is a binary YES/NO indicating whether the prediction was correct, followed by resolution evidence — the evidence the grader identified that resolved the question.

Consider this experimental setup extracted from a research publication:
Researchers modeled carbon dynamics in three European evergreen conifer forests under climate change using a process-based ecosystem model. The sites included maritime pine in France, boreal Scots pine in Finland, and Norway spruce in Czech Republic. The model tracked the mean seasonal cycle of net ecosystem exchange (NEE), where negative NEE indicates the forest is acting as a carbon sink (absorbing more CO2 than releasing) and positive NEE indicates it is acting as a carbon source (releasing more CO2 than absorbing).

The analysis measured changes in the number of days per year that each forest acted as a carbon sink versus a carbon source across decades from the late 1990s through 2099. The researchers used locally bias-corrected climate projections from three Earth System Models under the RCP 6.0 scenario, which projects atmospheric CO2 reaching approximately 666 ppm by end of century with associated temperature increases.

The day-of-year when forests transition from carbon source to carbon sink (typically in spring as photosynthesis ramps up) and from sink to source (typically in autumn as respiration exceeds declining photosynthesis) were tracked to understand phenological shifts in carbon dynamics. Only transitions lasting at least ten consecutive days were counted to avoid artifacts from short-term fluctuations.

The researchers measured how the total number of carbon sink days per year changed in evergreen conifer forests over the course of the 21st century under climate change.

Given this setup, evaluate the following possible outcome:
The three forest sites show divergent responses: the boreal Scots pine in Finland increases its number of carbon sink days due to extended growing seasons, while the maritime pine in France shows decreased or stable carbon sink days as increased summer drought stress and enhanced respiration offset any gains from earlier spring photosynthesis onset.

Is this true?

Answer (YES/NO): NO